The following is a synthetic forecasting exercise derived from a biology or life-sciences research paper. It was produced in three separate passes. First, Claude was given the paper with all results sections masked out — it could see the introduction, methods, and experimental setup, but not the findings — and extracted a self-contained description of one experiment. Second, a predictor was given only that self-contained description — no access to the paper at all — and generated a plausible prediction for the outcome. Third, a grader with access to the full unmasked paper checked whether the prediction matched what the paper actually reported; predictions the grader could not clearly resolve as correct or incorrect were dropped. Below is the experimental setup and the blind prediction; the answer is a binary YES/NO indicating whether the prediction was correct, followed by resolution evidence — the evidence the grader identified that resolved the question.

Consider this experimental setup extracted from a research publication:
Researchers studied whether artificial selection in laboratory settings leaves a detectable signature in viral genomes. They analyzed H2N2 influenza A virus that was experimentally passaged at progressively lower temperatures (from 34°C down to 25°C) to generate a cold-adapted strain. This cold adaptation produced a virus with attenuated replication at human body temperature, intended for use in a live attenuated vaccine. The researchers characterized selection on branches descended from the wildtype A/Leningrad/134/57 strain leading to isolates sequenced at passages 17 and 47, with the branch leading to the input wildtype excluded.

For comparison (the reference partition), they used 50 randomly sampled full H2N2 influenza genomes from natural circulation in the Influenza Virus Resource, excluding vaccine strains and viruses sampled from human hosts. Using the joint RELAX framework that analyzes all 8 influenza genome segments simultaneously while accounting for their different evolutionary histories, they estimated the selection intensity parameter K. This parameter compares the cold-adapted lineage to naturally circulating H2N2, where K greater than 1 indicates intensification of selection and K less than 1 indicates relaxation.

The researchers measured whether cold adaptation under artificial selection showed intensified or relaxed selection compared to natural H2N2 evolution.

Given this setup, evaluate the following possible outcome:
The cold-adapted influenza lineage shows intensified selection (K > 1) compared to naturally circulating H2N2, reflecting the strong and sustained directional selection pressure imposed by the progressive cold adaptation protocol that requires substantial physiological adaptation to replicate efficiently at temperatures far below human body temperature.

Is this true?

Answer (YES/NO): NO